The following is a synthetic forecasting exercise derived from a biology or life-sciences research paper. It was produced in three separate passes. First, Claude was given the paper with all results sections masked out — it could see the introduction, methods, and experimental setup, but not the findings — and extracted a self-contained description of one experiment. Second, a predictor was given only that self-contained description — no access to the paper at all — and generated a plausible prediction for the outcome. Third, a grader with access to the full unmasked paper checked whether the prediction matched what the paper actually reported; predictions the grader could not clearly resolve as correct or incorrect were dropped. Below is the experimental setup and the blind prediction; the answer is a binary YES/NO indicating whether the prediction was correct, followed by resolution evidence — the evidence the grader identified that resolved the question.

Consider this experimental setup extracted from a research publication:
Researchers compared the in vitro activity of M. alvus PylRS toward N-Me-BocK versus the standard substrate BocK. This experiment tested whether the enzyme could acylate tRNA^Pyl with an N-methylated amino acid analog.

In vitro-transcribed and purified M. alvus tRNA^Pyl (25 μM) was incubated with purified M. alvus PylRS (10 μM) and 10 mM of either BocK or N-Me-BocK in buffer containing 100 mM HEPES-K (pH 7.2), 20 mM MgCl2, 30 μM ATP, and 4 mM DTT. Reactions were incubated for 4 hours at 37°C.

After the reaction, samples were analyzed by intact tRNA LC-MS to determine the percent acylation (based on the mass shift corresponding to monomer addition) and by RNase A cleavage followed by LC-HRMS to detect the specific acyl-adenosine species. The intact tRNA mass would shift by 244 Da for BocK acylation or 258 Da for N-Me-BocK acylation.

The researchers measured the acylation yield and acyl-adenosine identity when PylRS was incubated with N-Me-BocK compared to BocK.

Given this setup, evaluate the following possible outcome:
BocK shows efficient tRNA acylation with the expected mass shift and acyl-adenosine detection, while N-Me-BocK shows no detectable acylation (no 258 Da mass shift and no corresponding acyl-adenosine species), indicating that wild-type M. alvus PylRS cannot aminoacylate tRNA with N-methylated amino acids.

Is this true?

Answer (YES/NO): NO